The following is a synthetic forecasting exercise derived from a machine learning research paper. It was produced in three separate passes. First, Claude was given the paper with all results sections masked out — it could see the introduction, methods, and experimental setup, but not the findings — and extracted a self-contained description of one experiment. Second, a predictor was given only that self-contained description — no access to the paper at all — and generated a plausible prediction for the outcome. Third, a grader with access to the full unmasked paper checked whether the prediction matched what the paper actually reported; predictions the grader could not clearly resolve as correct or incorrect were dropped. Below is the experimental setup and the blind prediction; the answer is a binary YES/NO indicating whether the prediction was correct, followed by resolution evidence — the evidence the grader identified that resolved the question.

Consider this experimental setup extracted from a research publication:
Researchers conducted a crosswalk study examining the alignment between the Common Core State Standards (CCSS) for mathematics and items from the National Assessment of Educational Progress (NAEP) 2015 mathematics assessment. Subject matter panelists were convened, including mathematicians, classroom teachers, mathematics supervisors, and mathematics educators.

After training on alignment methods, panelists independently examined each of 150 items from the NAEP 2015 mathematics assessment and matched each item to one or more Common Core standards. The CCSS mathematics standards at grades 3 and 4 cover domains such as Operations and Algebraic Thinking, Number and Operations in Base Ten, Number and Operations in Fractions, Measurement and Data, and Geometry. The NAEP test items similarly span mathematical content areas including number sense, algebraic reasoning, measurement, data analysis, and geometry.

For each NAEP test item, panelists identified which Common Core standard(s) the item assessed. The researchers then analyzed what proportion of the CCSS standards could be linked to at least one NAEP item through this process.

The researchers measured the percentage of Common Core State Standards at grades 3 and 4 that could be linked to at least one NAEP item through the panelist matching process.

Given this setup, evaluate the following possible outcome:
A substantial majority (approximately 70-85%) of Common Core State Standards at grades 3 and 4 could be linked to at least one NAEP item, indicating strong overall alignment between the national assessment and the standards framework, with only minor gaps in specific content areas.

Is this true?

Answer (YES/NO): YES